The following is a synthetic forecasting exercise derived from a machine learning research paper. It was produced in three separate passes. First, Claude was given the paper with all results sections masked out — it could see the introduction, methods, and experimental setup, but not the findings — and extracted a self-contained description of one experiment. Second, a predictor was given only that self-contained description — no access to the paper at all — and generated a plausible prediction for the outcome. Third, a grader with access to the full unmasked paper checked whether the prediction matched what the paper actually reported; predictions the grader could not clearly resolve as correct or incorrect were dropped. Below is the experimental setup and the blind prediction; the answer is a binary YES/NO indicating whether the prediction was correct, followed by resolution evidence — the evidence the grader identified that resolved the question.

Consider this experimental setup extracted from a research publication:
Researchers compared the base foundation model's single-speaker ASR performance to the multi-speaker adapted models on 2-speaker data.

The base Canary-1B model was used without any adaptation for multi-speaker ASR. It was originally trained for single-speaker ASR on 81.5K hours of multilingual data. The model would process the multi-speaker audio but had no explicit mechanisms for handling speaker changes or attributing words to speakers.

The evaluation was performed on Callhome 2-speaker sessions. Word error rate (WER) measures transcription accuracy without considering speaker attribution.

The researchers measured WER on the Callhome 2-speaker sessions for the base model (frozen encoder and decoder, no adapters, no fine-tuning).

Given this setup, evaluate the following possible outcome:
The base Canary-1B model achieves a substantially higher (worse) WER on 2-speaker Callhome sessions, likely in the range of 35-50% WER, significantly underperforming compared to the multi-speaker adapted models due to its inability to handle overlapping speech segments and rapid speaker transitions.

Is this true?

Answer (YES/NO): NO